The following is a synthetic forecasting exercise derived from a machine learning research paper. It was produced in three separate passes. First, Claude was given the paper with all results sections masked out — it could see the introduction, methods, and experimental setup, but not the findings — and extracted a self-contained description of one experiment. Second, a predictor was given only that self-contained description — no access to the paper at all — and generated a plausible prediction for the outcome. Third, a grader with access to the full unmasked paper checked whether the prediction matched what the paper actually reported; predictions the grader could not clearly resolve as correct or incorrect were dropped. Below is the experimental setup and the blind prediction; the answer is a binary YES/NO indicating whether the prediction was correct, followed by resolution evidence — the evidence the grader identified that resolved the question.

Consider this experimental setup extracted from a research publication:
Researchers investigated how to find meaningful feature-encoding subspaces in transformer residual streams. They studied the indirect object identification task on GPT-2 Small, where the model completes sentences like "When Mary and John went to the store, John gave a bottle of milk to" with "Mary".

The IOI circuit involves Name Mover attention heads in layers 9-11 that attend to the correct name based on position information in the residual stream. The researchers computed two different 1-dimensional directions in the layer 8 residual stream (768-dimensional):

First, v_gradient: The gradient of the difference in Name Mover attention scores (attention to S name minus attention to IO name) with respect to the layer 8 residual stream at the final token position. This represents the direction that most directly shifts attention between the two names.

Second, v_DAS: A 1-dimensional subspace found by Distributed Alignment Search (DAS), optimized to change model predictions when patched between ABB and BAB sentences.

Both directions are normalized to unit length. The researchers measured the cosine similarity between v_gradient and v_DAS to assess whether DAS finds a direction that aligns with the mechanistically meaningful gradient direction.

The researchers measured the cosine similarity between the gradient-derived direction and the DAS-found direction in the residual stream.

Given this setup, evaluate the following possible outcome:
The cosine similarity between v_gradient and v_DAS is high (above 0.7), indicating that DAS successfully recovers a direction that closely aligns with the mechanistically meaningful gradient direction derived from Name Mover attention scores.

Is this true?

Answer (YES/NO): YES